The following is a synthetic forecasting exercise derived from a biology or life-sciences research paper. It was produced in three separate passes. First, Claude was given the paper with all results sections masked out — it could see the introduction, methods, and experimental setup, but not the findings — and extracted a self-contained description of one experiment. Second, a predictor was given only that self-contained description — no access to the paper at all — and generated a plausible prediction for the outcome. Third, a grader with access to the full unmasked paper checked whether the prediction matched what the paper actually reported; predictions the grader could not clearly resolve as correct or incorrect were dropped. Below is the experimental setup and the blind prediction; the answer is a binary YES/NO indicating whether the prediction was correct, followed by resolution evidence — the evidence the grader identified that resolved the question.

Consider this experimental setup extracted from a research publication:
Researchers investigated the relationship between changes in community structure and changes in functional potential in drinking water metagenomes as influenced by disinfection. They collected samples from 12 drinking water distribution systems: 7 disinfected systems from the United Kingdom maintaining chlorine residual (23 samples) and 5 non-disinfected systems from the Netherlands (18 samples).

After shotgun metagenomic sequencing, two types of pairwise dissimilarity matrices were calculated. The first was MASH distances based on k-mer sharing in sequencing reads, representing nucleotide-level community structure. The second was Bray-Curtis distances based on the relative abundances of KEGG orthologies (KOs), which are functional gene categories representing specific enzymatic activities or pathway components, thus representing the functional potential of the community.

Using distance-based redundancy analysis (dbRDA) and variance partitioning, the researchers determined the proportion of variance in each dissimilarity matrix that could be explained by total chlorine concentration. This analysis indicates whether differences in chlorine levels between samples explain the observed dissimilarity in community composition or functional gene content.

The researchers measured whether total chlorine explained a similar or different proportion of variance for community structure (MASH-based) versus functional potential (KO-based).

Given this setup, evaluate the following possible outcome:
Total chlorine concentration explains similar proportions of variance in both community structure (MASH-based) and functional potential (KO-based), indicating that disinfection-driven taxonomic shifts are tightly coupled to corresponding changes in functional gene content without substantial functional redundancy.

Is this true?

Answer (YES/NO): NO